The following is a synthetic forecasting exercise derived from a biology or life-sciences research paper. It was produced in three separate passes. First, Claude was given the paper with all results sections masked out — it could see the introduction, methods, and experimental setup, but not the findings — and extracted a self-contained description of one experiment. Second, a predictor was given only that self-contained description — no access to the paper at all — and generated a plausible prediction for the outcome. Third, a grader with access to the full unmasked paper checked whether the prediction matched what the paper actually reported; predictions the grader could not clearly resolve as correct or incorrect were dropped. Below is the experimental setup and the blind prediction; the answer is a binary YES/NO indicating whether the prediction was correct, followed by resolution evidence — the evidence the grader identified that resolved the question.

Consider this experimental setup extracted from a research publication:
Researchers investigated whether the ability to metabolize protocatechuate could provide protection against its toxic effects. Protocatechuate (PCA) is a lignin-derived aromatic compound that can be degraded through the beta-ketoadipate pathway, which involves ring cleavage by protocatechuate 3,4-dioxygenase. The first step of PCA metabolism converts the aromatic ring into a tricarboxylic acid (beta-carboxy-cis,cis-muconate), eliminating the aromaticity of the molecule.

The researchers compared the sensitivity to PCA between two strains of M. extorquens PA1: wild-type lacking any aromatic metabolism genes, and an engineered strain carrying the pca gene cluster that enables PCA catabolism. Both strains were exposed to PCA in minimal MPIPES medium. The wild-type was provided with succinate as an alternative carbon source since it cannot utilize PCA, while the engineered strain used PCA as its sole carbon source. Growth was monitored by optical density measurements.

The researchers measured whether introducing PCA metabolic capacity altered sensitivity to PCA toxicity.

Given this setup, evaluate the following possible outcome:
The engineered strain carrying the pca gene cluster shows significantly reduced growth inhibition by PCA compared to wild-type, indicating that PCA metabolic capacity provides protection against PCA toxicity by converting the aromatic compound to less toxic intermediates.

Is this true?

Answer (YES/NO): YES